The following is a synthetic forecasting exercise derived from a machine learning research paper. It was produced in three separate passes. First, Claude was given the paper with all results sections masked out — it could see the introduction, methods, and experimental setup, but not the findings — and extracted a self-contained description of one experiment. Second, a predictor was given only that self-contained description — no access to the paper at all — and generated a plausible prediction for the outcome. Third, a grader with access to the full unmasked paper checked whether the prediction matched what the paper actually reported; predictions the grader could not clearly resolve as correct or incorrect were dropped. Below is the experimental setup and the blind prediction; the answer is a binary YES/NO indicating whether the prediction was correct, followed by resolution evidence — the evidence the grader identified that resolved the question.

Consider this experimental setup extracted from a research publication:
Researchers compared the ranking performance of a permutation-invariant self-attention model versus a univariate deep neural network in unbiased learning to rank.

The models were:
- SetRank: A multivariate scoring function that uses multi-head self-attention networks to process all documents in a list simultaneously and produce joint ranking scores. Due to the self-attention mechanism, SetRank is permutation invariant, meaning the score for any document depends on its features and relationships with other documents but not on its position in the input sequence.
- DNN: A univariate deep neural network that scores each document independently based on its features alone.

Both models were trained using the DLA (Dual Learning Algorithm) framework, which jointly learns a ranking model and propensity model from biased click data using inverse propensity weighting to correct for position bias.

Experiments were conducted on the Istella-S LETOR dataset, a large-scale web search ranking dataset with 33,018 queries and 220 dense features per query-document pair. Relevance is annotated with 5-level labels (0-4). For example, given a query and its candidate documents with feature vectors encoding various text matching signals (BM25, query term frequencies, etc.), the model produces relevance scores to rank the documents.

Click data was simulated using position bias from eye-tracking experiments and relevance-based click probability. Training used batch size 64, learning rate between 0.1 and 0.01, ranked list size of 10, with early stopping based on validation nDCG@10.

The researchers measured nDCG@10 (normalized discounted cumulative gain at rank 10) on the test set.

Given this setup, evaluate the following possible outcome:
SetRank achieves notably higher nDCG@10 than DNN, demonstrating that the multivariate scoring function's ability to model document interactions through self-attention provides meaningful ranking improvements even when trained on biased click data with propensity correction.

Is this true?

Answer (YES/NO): YES